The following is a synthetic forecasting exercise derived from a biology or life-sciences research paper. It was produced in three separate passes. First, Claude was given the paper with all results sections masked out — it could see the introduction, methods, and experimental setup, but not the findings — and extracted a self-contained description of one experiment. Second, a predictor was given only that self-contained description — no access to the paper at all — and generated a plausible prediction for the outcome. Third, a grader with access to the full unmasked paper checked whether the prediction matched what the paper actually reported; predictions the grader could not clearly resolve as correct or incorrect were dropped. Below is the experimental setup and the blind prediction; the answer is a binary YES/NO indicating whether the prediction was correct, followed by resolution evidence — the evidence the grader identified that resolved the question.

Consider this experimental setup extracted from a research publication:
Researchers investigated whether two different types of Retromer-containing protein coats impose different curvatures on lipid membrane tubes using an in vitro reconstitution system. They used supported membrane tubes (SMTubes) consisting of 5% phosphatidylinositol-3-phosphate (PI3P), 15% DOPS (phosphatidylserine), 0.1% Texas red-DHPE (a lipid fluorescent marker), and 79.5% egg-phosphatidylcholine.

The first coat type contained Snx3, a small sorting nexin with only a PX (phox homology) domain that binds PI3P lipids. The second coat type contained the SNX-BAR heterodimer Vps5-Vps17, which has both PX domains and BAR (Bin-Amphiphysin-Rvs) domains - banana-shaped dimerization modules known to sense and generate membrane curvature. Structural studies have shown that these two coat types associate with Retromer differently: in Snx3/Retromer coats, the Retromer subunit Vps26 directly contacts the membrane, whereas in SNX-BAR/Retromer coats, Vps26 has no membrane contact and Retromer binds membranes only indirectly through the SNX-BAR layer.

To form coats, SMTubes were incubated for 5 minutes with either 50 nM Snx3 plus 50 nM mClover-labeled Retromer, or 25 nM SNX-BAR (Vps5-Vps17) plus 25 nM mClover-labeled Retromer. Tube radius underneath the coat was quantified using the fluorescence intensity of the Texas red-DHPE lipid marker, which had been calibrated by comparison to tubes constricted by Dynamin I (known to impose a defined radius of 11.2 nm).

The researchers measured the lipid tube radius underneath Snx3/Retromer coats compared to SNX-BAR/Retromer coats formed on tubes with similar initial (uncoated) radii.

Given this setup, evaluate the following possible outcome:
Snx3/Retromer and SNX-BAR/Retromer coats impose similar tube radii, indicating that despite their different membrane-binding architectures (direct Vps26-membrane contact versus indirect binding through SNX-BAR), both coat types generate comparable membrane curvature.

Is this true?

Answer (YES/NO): YES